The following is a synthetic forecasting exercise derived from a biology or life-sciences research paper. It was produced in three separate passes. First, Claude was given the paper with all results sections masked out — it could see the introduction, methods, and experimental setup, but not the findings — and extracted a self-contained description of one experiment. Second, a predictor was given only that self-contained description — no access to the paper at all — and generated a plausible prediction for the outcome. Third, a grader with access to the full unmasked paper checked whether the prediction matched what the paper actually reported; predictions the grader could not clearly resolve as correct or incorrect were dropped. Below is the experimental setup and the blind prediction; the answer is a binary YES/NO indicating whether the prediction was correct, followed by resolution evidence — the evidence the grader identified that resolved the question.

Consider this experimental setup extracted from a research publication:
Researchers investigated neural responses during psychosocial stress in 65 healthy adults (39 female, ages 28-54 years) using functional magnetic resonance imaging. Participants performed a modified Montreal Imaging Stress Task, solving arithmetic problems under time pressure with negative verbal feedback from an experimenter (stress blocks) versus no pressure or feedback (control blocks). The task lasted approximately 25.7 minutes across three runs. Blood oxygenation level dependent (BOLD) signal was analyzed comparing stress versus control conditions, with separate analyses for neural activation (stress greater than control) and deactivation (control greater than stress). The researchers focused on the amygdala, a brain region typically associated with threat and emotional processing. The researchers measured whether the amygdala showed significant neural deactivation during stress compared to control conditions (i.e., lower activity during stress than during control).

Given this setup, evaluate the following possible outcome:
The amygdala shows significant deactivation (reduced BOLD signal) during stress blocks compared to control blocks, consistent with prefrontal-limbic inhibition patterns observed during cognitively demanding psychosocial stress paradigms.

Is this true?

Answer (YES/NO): NO